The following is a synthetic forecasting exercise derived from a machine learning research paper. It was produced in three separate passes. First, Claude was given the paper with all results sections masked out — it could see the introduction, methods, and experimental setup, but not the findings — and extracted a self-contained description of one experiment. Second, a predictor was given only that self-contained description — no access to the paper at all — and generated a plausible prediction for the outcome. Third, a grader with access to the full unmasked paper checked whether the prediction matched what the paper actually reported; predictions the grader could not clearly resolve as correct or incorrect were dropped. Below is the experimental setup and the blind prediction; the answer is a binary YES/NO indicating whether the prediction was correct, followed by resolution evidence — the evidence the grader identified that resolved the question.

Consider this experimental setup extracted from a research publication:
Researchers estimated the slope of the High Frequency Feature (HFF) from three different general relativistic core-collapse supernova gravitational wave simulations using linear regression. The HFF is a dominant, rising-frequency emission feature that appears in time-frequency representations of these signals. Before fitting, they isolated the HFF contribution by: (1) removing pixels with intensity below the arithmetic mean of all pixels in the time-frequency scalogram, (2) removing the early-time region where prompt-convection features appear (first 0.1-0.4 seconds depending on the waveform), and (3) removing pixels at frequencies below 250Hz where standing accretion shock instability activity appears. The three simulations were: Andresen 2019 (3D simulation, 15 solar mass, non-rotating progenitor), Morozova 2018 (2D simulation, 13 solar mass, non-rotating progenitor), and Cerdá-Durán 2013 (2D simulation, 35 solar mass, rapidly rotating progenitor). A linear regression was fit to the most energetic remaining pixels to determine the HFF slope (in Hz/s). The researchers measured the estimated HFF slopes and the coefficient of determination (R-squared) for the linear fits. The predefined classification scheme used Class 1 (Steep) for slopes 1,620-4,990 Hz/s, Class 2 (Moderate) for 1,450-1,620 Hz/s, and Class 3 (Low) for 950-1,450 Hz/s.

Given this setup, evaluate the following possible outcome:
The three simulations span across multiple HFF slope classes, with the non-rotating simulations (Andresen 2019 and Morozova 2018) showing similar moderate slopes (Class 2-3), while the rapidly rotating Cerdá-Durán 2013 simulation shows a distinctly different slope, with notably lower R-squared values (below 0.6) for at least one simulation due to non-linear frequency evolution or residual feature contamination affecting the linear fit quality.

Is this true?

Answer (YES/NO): NO